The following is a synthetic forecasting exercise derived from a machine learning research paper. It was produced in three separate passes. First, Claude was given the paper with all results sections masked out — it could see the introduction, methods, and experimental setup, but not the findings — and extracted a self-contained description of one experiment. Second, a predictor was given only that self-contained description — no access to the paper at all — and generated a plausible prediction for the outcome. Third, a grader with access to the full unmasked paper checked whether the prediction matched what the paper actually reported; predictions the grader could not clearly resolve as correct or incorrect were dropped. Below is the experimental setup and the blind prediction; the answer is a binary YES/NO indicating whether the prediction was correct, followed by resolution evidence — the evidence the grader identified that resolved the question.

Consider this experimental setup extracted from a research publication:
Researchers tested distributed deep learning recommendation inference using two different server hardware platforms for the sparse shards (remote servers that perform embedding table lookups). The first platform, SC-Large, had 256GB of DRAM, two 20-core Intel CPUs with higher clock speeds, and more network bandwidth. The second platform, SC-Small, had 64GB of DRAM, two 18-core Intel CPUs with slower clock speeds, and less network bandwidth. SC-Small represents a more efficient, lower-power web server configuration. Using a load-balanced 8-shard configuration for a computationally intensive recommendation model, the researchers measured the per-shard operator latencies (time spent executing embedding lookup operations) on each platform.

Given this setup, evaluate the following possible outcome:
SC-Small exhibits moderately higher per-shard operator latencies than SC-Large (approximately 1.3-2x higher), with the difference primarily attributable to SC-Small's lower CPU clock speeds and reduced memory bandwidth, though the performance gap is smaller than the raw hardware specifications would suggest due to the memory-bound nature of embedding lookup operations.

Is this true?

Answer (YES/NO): NO